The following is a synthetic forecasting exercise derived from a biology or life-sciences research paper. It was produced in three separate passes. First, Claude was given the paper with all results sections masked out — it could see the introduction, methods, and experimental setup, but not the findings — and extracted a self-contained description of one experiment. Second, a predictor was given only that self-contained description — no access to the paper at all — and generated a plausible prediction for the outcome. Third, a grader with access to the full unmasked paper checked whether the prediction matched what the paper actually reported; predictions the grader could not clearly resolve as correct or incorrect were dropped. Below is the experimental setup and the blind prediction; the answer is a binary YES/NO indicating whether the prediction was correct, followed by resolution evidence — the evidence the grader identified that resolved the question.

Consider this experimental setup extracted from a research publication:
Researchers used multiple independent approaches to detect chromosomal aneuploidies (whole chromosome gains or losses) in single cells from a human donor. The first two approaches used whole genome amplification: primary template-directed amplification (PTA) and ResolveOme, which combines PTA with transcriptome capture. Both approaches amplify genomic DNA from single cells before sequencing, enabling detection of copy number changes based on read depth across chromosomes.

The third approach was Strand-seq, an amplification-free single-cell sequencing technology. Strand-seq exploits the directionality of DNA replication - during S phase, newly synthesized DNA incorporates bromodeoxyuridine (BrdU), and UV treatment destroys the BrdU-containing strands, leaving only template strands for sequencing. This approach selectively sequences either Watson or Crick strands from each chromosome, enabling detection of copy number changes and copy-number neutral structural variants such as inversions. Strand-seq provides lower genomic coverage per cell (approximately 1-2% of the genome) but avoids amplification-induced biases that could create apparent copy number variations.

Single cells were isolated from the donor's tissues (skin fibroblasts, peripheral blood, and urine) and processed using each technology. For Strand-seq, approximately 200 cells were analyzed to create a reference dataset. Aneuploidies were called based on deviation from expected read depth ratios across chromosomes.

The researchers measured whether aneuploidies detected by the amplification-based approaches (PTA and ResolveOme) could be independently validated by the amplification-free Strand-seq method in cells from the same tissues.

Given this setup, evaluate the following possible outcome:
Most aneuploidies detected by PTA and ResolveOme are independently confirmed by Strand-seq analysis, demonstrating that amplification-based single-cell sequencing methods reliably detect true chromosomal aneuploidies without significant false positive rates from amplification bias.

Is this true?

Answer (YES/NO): YES